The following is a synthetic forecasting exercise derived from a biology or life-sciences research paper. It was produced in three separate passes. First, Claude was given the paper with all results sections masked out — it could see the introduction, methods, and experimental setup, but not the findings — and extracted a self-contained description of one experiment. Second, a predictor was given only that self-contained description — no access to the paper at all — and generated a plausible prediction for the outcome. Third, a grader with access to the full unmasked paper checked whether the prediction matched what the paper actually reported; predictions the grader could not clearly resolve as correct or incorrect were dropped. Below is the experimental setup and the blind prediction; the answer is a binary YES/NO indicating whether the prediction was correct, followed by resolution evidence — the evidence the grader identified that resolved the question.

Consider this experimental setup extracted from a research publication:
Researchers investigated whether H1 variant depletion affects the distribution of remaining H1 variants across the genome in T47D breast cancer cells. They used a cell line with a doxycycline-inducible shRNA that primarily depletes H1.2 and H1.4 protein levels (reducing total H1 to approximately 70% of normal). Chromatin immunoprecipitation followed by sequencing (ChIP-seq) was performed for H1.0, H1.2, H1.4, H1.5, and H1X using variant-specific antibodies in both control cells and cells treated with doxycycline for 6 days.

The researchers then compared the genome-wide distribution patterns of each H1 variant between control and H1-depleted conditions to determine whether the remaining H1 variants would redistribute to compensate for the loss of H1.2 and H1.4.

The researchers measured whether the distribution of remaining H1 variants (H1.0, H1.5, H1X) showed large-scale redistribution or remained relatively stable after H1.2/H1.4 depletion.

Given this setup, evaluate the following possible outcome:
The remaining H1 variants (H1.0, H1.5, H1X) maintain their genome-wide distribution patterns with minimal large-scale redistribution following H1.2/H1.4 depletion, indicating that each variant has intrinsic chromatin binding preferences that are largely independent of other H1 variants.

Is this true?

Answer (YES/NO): YES